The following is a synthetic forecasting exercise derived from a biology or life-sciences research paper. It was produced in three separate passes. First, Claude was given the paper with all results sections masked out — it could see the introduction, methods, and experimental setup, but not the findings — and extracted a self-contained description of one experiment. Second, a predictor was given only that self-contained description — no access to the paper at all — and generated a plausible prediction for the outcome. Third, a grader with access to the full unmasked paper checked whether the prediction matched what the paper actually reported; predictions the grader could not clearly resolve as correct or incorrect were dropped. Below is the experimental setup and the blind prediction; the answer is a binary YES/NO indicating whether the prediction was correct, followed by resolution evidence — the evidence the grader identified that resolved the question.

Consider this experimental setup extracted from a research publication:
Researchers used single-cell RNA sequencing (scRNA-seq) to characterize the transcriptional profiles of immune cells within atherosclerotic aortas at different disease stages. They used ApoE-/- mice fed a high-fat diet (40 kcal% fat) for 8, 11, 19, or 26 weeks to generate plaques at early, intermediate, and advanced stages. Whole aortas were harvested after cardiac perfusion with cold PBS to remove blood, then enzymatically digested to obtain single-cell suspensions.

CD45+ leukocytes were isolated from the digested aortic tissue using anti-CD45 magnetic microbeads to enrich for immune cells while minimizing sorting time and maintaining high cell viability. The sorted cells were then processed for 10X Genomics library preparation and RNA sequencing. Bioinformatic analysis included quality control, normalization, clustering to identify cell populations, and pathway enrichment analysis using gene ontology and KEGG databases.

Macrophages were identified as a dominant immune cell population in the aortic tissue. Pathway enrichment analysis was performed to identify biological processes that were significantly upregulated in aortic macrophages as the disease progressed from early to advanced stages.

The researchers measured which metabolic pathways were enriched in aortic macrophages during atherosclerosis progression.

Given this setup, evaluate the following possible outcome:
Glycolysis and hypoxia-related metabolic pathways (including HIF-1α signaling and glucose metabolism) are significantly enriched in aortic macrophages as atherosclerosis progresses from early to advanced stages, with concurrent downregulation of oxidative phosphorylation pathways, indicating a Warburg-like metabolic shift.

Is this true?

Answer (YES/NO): NO